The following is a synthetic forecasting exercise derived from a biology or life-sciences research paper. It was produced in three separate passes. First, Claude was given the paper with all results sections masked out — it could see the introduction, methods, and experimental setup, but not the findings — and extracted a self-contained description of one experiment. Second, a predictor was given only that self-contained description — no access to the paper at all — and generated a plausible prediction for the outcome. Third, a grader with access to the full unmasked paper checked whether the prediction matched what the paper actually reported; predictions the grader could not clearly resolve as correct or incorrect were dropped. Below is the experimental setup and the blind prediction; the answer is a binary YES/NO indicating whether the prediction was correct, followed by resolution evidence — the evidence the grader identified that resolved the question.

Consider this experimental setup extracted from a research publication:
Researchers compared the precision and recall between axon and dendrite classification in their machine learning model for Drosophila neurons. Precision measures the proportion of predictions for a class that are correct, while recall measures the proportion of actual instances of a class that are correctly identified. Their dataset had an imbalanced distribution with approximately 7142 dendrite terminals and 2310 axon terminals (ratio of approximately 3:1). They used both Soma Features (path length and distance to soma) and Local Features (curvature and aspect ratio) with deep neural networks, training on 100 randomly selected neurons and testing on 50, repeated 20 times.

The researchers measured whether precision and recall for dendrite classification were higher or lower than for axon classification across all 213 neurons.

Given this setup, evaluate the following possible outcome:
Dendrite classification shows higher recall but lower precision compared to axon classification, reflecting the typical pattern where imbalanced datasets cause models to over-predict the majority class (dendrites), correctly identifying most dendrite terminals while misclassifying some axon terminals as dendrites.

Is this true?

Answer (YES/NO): NO